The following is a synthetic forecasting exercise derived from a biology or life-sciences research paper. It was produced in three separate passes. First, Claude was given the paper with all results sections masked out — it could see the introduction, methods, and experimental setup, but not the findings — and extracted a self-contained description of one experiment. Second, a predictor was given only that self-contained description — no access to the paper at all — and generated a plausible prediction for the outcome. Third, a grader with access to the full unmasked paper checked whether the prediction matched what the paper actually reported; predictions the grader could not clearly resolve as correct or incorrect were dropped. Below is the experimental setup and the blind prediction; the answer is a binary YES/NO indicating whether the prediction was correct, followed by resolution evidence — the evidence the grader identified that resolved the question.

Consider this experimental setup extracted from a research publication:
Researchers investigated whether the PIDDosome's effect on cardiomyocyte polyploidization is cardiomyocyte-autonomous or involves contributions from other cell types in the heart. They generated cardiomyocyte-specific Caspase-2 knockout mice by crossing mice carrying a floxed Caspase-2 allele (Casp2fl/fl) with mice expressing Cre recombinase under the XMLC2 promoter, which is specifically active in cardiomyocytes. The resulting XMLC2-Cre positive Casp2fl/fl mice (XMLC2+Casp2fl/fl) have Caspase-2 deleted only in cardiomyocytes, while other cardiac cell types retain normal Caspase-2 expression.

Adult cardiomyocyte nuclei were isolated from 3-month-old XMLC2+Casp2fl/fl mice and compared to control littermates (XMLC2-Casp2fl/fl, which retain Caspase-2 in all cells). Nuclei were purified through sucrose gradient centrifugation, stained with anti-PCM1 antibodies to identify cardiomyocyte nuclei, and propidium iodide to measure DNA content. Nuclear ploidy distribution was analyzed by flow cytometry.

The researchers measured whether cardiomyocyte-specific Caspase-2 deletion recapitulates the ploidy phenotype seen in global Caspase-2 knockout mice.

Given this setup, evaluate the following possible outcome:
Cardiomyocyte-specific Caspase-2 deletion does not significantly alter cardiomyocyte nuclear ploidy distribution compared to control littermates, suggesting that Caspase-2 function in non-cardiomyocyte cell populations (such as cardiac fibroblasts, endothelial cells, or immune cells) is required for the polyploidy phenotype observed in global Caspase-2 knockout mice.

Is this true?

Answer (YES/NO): NO